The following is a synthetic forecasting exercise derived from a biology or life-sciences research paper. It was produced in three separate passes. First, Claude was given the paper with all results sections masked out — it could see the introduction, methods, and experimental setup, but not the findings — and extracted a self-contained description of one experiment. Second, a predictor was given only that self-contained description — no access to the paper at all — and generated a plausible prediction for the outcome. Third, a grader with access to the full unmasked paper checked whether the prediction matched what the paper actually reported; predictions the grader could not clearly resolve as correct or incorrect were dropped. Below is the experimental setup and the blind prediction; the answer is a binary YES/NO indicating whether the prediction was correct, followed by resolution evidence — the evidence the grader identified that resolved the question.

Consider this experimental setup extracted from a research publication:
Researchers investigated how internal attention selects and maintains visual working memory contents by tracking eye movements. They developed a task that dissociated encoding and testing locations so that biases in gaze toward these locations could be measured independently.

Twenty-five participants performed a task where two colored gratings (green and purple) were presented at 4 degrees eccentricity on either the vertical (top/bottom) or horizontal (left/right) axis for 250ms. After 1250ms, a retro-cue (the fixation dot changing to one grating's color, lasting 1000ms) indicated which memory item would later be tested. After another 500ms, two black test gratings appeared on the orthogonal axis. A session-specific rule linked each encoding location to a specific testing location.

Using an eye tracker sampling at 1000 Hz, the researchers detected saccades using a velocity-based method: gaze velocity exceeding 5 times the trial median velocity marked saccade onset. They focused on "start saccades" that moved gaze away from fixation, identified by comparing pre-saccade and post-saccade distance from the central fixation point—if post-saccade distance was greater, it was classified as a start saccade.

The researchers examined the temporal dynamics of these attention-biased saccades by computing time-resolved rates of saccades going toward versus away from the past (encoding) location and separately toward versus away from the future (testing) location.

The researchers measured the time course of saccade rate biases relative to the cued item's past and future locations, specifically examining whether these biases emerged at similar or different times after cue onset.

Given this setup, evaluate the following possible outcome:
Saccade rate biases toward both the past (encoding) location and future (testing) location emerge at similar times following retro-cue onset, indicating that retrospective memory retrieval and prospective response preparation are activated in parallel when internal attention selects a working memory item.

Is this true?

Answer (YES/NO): YES